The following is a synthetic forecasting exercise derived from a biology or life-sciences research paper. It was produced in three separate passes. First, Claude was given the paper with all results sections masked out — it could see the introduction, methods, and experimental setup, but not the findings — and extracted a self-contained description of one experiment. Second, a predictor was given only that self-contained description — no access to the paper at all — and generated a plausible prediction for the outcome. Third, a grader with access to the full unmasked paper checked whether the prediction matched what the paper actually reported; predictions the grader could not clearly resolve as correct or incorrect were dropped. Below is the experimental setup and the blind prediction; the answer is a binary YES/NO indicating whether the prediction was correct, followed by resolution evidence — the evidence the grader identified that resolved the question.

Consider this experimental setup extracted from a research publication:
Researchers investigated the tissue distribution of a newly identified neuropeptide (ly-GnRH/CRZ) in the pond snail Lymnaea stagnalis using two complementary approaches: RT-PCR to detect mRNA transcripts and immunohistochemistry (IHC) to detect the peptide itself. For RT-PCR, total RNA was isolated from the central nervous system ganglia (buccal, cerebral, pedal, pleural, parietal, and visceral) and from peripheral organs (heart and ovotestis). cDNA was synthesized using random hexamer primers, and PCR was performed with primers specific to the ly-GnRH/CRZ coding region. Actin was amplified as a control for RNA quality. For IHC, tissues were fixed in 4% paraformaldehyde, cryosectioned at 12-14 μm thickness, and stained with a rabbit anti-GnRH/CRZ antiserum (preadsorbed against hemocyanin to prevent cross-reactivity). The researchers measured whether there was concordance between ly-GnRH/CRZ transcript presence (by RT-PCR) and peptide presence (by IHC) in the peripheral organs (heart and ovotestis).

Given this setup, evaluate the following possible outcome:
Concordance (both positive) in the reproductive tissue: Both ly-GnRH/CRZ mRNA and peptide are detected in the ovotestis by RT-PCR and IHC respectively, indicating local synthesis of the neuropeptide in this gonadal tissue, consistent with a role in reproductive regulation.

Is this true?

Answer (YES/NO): NO